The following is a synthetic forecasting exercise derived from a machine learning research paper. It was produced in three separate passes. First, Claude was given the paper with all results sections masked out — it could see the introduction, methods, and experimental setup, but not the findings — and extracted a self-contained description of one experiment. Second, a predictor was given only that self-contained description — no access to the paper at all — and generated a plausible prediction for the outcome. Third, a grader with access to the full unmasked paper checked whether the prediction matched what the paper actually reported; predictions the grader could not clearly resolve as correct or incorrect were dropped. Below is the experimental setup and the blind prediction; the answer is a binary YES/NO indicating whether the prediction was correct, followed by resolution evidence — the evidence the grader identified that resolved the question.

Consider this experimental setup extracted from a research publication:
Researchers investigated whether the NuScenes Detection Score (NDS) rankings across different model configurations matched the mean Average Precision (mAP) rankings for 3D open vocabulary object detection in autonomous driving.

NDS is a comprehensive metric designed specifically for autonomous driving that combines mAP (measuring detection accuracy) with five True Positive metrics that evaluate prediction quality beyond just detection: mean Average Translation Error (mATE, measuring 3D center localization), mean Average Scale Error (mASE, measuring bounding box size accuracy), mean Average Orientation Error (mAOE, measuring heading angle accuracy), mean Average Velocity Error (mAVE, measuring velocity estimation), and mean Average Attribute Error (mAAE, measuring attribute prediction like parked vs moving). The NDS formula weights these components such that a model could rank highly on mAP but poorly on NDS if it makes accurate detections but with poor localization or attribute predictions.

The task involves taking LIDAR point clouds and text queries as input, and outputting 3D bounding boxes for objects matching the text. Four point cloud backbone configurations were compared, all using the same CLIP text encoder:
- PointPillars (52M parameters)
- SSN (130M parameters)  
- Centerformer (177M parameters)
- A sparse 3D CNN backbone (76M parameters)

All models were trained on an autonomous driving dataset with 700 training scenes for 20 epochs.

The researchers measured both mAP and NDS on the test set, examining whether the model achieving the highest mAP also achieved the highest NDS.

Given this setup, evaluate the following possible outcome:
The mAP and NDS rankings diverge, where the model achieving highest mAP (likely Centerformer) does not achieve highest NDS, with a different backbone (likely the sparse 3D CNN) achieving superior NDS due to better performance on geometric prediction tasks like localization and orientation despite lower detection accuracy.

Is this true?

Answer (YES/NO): NO